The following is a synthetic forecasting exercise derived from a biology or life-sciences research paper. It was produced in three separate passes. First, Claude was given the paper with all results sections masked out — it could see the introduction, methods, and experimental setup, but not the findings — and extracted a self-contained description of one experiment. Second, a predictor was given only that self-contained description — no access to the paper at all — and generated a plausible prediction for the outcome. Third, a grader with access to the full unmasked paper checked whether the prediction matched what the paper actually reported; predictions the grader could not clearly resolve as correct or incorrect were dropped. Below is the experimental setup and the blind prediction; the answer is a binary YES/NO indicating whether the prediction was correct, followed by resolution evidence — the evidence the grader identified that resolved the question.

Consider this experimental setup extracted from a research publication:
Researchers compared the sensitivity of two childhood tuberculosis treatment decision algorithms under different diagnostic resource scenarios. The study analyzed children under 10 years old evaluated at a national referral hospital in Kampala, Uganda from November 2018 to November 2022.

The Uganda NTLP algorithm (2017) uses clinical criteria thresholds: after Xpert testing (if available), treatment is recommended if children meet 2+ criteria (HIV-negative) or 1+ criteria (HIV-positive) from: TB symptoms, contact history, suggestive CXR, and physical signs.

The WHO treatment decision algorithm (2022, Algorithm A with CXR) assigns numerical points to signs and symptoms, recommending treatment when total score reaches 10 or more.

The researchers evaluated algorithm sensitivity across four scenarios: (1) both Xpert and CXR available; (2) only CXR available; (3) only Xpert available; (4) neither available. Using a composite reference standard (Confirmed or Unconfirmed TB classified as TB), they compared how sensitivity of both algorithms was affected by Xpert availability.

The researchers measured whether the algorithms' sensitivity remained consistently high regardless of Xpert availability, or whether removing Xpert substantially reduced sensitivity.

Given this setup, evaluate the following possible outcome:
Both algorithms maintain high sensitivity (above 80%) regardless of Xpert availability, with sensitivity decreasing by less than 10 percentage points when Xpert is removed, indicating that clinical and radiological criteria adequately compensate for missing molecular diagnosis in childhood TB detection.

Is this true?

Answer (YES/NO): YES